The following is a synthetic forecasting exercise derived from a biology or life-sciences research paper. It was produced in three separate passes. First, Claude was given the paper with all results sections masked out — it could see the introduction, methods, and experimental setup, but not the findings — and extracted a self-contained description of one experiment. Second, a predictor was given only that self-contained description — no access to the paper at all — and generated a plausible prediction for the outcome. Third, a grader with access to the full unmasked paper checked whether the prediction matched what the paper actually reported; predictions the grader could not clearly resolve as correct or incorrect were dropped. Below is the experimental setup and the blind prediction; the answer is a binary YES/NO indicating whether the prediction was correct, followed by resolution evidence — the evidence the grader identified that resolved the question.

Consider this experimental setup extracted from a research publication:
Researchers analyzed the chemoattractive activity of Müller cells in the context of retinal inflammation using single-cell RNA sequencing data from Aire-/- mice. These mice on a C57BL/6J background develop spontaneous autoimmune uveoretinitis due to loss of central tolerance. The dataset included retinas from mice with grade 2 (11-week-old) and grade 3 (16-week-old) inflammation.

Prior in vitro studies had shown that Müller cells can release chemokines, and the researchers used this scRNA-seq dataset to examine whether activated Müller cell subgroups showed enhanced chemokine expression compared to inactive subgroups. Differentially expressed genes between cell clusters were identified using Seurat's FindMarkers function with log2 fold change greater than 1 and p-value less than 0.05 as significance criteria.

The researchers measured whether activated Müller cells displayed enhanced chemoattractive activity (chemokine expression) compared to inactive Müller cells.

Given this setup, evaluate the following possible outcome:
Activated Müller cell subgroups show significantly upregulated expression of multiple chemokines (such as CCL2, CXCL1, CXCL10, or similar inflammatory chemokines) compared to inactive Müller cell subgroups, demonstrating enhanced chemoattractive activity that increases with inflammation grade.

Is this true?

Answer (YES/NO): NO